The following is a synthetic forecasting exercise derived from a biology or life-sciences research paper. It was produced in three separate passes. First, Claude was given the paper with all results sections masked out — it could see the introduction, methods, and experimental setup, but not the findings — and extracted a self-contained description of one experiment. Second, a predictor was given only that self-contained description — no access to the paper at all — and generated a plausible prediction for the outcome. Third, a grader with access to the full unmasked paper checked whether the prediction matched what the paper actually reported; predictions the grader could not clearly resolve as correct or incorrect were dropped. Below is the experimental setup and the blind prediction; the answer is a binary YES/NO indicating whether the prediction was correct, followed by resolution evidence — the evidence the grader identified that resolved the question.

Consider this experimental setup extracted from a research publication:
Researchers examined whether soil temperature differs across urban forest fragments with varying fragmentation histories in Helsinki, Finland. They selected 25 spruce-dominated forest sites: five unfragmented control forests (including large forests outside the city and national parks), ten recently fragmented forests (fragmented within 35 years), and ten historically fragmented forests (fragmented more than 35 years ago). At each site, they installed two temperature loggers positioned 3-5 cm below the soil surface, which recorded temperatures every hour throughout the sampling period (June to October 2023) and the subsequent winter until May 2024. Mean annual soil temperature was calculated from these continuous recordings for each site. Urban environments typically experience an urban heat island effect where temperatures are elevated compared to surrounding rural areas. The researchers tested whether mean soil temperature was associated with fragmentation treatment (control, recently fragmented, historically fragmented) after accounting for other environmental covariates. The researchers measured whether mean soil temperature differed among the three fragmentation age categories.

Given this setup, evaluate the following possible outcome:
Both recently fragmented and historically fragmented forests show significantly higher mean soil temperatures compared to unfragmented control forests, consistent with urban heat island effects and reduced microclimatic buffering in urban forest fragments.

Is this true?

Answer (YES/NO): NO